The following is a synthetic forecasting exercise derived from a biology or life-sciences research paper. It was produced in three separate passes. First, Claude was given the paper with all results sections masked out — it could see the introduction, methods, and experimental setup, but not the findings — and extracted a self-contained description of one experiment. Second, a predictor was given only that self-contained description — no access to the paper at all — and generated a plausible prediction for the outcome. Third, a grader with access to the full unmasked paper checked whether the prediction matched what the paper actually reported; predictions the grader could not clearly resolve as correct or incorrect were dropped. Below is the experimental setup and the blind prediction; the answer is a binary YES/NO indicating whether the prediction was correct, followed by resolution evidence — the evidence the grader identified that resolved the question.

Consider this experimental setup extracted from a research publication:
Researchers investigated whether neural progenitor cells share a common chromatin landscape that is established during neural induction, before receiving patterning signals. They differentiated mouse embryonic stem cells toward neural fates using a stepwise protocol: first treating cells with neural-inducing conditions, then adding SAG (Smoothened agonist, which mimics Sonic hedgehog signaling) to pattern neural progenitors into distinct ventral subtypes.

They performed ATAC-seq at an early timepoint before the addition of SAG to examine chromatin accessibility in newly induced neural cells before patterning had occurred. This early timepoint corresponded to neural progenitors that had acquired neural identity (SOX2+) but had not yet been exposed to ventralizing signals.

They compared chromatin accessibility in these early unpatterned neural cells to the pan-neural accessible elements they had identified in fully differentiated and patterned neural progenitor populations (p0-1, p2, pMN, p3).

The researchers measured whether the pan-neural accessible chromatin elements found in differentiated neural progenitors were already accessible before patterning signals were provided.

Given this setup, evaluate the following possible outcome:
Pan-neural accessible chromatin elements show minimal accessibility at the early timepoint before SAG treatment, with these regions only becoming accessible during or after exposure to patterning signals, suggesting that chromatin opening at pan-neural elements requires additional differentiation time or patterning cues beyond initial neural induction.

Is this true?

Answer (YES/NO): NO